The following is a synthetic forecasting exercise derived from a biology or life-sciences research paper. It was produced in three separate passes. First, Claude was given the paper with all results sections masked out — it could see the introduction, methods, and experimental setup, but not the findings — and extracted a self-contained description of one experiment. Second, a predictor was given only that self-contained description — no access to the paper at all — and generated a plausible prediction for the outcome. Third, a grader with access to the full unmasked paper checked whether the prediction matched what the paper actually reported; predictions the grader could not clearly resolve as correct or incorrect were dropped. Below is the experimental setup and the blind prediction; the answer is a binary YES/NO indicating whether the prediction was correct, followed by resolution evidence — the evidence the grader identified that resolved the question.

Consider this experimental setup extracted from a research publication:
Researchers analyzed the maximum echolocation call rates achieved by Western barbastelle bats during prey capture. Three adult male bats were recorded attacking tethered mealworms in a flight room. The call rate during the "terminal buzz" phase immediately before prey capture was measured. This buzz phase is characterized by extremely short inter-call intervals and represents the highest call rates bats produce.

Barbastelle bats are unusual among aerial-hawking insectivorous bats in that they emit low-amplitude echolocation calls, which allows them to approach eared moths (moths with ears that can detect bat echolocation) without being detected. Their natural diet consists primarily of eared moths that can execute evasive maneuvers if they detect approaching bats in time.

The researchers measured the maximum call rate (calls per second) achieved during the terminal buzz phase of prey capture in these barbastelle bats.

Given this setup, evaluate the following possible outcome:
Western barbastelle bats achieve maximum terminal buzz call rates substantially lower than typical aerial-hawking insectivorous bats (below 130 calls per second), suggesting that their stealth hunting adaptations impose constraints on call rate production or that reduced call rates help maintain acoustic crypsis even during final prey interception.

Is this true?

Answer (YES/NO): NO